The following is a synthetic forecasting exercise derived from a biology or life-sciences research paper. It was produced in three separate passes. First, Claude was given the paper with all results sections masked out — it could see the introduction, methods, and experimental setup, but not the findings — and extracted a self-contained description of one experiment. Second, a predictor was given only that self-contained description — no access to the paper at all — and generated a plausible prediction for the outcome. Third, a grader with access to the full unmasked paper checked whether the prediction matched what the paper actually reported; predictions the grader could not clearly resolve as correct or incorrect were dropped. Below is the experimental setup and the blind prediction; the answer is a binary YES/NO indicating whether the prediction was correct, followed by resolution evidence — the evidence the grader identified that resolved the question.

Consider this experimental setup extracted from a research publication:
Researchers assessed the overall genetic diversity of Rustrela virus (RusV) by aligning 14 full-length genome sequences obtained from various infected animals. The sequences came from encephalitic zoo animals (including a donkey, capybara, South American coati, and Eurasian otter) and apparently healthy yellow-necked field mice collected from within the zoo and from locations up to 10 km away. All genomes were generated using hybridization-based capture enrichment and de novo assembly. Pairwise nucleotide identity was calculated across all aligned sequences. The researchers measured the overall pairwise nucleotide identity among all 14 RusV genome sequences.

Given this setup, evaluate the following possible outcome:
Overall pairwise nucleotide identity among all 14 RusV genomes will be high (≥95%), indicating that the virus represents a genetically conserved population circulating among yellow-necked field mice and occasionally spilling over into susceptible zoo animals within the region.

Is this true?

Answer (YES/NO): YES